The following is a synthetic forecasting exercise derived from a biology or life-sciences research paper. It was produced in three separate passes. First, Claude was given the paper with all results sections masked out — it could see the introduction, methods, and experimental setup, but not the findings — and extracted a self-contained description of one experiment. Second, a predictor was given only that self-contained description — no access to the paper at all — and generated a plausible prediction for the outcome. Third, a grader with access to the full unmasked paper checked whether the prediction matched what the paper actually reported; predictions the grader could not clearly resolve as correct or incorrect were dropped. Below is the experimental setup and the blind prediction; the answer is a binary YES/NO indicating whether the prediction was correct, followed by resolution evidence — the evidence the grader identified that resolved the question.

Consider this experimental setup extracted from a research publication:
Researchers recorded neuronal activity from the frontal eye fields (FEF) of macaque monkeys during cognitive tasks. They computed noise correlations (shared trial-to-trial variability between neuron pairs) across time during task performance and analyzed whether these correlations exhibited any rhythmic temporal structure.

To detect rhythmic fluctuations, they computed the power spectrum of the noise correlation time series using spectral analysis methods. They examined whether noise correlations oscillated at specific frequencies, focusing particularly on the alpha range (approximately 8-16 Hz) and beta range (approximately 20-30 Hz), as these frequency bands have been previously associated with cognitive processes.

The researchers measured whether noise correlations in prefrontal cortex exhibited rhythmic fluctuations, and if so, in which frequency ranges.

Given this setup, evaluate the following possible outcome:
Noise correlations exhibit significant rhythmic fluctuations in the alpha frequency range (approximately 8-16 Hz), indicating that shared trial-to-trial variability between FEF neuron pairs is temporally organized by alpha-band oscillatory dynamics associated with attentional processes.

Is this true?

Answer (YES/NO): YES